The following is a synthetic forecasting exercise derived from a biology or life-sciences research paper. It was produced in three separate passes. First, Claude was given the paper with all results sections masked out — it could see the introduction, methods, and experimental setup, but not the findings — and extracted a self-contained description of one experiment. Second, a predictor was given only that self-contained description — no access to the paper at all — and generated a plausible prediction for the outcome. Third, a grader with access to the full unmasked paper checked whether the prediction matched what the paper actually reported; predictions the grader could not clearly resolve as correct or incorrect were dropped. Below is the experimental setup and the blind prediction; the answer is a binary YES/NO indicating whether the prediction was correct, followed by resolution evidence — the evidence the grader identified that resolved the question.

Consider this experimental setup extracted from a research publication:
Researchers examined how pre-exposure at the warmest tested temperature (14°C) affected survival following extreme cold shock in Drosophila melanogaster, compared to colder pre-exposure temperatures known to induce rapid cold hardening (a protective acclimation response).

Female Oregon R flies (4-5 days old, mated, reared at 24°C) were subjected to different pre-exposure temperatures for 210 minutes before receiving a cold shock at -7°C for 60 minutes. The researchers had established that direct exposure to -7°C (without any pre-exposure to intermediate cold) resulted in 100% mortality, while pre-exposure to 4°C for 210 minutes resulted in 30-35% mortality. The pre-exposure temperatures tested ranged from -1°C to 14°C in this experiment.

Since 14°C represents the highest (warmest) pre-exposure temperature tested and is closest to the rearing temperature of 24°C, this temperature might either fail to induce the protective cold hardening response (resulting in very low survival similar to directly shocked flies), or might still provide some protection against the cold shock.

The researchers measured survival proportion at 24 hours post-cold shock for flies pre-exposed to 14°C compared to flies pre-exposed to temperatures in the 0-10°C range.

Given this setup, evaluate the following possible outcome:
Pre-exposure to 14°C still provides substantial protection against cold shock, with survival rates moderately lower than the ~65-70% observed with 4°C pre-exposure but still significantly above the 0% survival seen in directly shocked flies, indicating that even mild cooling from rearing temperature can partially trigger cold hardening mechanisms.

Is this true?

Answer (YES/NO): NO